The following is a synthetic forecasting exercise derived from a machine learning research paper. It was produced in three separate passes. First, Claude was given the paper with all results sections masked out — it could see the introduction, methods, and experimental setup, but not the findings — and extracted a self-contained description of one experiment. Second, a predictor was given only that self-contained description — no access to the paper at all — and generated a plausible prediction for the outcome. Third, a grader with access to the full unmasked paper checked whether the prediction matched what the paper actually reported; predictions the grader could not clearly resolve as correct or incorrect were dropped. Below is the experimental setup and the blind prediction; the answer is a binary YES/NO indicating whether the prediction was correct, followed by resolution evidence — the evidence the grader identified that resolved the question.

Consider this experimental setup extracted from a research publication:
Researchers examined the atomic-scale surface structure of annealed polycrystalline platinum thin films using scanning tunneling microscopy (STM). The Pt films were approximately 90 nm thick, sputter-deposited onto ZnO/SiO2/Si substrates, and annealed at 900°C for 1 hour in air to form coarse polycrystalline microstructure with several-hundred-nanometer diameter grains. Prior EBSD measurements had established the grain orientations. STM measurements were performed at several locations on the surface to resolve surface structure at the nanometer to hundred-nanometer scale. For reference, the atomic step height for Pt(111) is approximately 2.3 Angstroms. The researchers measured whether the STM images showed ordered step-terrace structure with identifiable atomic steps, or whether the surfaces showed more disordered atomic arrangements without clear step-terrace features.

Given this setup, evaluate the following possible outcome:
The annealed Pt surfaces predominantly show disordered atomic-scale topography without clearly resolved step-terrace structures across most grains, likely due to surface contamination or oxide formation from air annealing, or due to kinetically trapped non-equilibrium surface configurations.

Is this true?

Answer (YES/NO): NO